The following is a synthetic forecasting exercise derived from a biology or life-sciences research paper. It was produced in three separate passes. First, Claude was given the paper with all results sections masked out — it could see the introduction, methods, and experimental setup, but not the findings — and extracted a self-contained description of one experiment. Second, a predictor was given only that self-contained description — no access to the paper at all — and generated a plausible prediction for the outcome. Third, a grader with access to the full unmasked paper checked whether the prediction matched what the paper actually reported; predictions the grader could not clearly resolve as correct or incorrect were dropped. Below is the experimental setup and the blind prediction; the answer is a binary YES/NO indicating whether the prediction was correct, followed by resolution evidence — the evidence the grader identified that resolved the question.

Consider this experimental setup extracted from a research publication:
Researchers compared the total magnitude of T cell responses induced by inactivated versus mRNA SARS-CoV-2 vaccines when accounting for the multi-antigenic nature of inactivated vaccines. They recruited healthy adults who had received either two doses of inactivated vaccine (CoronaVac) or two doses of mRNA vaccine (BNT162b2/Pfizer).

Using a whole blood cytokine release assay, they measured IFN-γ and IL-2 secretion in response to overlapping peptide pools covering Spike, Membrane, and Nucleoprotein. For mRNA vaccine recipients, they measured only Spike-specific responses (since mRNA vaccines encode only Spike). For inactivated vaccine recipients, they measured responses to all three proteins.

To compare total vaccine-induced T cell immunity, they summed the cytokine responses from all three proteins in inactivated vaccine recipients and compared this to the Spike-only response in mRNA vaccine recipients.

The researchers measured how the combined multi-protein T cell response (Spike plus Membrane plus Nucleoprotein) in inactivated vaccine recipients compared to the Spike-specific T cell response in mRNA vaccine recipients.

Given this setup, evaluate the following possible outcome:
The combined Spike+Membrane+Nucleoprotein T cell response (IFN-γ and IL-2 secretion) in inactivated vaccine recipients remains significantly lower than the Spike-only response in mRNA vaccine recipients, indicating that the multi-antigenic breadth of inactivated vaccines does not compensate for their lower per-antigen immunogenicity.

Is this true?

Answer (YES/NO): NO